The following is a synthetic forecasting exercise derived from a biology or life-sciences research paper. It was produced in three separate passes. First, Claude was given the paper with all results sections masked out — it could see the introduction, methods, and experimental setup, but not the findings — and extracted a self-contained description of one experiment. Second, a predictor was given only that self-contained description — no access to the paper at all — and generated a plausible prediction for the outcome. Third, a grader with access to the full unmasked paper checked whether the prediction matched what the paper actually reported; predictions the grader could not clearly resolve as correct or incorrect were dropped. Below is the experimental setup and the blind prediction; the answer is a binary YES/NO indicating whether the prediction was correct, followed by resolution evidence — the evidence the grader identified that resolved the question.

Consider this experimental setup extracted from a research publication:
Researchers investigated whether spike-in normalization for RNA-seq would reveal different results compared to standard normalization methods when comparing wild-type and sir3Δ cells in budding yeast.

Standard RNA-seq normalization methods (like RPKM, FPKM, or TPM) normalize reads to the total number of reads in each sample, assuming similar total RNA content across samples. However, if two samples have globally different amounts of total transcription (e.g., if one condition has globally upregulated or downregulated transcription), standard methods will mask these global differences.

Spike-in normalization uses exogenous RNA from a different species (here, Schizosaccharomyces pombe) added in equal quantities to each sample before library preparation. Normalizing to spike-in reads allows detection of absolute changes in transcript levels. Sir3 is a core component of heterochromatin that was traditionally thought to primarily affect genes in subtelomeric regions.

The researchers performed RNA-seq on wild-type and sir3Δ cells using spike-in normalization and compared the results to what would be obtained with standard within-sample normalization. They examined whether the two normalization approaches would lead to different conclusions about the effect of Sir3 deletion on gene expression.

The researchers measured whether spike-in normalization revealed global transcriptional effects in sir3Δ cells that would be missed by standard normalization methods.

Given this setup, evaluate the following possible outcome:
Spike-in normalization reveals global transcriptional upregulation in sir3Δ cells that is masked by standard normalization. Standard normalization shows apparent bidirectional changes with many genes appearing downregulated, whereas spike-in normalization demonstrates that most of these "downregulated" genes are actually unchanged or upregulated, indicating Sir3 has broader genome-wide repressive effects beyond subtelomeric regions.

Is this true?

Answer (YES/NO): NO